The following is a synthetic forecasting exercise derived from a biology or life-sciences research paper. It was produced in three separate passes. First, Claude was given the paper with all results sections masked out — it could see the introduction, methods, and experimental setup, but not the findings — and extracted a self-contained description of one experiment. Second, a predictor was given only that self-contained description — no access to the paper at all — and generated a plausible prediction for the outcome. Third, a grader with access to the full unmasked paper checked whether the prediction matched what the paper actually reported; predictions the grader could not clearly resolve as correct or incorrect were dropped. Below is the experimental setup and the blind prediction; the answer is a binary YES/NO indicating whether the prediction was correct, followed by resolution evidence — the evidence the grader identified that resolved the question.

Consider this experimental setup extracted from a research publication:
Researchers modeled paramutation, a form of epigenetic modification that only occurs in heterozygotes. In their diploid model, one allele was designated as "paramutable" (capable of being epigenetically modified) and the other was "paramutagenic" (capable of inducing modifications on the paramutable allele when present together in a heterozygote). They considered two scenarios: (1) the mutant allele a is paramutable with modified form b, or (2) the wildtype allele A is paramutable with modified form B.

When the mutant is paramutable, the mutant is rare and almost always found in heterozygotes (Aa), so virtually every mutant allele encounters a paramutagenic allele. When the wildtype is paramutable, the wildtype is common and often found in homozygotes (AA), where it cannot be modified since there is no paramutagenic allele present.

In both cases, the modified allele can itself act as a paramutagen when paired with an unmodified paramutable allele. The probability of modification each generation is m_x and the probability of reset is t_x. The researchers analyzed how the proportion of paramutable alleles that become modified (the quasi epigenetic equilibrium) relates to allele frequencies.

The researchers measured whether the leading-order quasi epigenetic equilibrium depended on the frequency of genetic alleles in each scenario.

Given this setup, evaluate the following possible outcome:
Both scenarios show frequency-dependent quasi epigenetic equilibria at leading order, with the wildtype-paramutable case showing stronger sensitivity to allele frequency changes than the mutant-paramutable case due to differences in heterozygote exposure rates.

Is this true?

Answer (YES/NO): NO